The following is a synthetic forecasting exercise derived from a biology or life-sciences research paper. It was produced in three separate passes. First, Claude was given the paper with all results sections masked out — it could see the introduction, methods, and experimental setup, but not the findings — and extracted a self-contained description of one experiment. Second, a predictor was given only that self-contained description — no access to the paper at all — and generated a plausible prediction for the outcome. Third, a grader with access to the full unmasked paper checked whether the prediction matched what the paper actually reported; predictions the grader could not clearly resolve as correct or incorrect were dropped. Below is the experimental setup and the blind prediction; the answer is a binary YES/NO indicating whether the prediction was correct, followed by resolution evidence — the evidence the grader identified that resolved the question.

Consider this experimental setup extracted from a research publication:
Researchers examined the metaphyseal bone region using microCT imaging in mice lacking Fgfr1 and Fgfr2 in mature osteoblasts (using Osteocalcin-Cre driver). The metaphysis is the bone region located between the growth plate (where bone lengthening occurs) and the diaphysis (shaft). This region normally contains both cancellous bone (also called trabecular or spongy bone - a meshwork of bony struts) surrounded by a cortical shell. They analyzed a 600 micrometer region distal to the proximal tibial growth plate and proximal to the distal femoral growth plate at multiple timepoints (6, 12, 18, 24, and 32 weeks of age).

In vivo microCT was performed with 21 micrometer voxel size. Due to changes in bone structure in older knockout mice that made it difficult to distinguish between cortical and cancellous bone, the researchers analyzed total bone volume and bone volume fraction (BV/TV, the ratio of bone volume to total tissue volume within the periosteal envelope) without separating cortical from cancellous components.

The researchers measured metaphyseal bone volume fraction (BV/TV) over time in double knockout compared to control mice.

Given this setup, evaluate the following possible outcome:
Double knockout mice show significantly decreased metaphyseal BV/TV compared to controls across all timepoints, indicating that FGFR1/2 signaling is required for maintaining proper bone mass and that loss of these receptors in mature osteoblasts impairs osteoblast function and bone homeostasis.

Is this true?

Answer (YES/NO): NO